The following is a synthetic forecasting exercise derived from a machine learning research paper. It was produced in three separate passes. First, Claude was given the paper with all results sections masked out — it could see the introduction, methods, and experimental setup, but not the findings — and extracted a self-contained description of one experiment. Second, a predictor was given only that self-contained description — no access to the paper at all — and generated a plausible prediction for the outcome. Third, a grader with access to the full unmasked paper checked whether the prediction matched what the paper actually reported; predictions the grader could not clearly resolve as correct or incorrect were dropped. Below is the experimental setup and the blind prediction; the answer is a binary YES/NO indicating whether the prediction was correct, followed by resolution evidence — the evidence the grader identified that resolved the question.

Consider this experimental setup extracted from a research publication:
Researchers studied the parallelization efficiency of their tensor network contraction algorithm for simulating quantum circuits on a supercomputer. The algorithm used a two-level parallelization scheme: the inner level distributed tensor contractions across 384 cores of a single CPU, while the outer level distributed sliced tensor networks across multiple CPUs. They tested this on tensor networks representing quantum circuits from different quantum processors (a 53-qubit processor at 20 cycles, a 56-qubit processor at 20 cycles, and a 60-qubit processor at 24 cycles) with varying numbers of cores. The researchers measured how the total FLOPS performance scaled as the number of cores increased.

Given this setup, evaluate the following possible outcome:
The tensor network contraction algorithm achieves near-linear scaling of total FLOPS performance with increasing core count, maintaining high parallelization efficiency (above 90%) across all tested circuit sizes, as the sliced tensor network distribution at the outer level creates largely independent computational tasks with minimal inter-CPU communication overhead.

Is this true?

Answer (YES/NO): YES